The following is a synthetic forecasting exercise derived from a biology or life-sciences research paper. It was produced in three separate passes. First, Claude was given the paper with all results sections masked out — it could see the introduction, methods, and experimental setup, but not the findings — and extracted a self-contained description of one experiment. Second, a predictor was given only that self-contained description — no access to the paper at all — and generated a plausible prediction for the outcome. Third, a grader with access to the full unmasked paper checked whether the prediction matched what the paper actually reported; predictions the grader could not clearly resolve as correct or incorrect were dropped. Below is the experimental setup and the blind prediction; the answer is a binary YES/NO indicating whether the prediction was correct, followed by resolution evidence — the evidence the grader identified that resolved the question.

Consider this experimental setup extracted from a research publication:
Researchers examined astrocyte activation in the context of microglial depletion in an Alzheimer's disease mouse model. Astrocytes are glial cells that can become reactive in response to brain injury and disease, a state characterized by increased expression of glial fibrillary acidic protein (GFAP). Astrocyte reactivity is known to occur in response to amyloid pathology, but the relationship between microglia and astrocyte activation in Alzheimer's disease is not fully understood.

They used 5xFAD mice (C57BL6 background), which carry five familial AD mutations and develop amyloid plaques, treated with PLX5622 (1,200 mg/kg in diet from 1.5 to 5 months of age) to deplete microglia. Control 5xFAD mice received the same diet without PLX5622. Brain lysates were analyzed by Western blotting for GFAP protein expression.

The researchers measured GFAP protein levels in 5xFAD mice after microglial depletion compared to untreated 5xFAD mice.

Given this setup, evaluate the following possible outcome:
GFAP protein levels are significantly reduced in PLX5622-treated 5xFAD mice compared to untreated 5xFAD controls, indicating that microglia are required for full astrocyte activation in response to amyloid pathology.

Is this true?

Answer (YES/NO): NO